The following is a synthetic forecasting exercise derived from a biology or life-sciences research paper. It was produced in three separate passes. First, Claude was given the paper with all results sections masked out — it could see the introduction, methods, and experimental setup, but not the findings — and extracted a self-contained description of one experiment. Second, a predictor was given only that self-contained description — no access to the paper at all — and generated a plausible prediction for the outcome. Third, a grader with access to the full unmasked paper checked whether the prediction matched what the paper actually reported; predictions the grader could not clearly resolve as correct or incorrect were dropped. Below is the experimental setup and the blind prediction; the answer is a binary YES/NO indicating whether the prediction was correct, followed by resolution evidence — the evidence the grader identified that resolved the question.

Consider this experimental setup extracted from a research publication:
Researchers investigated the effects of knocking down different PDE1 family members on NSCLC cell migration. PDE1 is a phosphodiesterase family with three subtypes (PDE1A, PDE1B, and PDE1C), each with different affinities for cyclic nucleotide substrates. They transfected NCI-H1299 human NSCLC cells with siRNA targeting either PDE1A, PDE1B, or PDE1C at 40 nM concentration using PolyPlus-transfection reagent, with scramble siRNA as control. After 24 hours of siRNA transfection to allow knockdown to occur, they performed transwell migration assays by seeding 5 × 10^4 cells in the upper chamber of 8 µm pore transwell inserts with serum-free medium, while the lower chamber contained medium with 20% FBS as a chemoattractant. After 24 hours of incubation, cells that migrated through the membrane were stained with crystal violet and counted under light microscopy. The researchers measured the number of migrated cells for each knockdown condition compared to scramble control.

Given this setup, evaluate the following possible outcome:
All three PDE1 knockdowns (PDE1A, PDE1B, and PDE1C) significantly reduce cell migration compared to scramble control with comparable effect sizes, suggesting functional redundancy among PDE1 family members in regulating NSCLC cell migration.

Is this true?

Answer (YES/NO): NO